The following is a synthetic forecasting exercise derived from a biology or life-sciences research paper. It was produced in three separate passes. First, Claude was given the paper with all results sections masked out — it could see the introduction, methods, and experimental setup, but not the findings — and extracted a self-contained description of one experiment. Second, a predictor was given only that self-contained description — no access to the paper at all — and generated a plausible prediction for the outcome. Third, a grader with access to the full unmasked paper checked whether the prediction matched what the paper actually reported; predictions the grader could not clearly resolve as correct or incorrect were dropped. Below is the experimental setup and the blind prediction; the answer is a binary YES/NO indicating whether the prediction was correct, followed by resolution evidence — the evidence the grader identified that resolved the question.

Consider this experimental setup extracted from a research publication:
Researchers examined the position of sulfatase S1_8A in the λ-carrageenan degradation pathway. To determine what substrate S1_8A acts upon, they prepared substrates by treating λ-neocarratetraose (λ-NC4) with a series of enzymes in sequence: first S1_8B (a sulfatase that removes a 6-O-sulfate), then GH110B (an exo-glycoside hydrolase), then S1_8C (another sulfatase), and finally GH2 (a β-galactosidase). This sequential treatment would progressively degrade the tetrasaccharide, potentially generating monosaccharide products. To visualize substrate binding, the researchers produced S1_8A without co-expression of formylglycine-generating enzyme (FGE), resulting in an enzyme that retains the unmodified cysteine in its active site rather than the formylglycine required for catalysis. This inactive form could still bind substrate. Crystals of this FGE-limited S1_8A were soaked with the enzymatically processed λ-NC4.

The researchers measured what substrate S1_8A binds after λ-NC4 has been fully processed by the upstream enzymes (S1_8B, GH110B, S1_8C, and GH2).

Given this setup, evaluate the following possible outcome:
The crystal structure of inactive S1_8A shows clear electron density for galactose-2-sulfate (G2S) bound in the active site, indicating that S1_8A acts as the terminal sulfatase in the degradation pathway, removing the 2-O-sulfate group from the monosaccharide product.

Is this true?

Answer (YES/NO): YES